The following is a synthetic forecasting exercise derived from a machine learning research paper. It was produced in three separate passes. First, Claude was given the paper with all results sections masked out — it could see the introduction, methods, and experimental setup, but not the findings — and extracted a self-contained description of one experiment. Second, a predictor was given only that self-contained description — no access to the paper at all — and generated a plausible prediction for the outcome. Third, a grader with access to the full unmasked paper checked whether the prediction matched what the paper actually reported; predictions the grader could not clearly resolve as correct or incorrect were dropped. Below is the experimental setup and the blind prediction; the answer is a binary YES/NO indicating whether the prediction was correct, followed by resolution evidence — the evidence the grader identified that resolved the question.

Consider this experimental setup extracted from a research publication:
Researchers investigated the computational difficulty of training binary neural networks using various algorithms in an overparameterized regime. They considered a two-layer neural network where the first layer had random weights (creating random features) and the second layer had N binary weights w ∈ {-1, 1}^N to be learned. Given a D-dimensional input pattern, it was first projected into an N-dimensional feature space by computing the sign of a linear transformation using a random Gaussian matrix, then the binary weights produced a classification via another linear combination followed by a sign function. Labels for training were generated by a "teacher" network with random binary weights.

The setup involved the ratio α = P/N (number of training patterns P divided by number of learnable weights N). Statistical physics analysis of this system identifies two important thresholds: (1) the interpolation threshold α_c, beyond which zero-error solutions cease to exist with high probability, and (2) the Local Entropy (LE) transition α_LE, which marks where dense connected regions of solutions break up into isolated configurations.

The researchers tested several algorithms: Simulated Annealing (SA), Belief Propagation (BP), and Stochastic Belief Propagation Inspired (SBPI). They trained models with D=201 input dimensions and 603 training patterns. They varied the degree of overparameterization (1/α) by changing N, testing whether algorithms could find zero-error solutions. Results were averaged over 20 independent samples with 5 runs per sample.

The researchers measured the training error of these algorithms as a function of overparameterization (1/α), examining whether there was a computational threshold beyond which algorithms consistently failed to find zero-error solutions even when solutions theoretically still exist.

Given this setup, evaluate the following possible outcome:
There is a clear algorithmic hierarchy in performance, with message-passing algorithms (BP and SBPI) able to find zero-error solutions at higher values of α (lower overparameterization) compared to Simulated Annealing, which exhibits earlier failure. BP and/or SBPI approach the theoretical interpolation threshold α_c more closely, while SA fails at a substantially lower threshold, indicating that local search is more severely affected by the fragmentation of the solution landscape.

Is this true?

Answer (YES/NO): NO